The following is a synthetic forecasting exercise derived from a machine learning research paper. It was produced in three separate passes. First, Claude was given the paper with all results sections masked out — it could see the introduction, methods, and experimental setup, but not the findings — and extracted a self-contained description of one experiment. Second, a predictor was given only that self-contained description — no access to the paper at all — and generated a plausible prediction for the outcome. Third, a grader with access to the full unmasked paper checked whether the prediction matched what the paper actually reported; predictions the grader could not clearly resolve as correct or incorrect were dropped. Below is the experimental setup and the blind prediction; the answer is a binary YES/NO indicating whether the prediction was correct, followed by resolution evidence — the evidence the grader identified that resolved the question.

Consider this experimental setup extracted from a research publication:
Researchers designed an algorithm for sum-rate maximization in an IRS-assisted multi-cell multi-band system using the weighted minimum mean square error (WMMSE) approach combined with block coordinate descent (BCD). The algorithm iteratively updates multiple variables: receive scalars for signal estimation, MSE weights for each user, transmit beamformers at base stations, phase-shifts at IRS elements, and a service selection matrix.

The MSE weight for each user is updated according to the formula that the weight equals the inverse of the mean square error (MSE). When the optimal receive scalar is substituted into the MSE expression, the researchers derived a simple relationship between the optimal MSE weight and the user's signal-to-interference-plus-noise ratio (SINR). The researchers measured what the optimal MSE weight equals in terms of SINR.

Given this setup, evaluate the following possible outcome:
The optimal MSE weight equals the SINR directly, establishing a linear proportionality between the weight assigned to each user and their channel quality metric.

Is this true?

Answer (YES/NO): NO